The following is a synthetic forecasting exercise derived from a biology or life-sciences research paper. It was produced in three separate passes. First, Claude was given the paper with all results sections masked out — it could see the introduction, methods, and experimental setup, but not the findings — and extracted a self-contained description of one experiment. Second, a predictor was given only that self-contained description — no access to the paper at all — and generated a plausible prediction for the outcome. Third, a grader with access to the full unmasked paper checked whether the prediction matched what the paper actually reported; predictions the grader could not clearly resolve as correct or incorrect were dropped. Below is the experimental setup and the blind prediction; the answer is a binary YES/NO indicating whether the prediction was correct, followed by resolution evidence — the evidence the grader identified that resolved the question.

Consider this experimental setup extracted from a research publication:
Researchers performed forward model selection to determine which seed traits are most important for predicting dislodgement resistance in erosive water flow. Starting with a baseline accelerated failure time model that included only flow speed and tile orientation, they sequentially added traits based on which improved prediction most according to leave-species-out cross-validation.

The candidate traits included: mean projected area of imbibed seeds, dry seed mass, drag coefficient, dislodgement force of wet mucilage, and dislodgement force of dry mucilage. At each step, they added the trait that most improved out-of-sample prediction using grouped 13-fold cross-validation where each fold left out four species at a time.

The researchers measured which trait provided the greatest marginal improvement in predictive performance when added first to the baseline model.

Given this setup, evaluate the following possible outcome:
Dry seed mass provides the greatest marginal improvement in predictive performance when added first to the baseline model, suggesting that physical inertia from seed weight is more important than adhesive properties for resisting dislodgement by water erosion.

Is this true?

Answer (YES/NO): NO